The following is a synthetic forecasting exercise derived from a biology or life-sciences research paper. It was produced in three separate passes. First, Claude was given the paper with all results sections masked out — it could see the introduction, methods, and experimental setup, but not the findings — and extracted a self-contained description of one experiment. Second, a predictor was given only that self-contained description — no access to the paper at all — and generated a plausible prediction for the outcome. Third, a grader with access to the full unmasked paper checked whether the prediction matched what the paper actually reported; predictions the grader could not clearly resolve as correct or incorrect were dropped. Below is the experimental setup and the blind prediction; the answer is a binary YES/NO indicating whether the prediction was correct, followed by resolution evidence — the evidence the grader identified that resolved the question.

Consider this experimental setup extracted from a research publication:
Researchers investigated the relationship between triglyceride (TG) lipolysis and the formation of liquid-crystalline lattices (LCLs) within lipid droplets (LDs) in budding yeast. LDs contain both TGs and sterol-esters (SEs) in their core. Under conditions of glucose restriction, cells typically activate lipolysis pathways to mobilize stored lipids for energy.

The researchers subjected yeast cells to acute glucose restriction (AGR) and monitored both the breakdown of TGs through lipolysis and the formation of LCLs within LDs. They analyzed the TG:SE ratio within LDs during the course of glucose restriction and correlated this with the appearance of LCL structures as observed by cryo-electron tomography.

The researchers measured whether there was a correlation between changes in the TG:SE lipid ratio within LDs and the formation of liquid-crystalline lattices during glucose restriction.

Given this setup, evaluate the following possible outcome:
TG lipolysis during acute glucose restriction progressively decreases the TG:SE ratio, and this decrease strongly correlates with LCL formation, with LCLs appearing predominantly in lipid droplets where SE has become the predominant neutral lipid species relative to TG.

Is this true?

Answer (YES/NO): YES